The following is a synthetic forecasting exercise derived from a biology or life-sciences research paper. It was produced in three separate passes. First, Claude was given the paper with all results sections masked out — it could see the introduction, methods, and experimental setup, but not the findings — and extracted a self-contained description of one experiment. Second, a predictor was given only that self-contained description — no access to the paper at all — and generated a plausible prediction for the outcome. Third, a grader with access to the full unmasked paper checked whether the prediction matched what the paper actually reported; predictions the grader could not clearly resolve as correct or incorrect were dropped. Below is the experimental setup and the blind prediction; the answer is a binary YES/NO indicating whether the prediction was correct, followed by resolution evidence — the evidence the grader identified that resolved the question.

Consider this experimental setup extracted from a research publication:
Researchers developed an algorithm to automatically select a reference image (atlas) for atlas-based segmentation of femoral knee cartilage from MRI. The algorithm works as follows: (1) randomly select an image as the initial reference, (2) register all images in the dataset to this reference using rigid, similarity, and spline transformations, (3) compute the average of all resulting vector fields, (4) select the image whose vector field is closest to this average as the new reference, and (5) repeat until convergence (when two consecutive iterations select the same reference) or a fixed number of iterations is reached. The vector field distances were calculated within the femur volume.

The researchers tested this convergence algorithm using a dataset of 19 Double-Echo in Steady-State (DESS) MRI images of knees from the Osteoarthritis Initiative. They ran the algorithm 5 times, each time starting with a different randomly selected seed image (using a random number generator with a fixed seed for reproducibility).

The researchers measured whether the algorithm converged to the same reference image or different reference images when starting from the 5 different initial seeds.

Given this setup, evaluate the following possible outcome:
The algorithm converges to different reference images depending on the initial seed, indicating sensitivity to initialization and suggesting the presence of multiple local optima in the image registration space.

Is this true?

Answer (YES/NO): NO